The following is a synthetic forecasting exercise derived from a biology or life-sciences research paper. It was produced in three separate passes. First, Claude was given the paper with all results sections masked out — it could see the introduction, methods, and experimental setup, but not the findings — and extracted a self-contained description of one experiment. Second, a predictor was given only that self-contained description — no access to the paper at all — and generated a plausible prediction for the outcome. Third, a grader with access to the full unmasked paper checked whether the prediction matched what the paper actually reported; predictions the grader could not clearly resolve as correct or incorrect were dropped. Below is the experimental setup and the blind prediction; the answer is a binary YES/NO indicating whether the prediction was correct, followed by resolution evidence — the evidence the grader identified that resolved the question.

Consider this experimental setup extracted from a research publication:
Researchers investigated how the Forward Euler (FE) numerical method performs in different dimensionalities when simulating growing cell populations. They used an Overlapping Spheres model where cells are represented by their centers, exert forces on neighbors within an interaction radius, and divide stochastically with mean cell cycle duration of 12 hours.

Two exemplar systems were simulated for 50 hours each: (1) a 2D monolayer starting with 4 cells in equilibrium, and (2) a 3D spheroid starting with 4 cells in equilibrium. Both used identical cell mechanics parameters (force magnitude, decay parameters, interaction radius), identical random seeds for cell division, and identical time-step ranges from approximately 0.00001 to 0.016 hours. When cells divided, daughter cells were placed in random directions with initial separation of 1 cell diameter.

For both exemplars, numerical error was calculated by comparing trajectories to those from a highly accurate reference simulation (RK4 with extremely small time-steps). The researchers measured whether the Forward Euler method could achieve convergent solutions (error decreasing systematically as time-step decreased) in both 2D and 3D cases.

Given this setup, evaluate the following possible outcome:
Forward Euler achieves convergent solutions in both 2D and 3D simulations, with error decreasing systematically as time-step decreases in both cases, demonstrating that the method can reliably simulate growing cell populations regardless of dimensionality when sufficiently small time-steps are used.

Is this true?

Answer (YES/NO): NO